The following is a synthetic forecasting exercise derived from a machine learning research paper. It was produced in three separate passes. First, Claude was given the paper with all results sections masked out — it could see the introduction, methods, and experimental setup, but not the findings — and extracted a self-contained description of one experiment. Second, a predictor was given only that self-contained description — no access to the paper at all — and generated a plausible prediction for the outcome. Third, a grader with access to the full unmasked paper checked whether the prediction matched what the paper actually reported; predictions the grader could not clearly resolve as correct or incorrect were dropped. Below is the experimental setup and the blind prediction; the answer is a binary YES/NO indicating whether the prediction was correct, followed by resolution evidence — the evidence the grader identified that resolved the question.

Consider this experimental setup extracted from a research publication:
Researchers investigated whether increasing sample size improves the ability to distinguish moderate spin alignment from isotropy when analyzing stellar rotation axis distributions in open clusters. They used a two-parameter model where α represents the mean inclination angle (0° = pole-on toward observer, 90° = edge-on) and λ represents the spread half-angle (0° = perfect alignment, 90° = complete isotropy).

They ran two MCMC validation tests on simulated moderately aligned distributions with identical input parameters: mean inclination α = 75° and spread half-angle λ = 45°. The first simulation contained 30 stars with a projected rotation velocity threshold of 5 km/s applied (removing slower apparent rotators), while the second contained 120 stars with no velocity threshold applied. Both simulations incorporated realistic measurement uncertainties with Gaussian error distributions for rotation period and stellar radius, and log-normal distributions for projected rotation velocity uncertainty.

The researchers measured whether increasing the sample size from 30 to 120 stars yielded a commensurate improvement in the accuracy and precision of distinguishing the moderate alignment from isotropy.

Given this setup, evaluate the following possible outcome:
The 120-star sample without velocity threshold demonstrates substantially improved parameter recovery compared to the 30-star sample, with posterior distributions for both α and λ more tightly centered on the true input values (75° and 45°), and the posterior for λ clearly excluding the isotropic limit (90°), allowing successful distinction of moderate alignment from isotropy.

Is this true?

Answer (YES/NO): NO